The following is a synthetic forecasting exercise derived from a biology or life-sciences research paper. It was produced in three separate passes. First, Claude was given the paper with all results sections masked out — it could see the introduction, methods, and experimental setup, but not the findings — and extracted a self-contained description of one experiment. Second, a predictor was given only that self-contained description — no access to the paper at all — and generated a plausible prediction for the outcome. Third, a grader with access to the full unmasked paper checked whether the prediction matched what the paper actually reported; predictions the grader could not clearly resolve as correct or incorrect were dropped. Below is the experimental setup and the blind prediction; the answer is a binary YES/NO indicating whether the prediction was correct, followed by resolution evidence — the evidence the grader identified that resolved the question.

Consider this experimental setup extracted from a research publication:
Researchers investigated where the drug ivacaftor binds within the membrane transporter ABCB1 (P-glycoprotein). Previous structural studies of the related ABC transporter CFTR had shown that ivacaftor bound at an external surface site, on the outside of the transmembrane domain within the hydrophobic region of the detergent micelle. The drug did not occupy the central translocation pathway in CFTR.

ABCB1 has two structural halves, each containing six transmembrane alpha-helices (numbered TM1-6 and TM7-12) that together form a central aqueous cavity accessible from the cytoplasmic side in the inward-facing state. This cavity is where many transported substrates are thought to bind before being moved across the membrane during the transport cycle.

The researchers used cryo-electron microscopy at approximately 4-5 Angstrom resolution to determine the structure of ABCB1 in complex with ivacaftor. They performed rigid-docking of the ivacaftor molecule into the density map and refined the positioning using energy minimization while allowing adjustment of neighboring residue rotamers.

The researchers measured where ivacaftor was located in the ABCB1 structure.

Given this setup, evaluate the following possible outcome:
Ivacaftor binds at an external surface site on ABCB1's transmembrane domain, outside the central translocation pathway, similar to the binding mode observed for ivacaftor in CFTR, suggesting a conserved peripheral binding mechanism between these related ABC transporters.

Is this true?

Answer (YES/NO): NO